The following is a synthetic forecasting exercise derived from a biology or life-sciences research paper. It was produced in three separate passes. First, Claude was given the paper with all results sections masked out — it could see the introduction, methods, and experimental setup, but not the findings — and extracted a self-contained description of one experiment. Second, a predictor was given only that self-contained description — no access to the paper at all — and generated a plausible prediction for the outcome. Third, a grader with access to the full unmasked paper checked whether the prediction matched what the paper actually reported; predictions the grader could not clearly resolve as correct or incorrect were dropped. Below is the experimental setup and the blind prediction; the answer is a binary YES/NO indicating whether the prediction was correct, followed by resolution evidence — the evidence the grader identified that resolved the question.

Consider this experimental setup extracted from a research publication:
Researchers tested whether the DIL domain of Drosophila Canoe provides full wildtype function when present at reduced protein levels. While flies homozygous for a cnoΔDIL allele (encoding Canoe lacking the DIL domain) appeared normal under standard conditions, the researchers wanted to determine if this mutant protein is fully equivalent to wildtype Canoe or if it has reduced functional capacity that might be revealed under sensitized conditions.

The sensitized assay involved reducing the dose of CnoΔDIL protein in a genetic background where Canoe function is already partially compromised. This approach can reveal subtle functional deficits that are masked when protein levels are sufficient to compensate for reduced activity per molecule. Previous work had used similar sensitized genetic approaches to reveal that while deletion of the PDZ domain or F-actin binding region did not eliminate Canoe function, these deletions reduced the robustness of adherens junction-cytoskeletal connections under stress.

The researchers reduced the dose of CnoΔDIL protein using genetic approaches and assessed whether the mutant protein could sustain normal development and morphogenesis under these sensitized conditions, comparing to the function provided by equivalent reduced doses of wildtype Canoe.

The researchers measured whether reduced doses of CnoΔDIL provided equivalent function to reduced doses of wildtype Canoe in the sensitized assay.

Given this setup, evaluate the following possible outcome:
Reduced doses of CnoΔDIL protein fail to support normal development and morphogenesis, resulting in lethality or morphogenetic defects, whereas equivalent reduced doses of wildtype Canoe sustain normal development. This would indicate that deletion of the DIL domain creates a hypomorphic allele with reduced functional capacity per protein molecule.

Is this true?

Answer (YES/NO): YES